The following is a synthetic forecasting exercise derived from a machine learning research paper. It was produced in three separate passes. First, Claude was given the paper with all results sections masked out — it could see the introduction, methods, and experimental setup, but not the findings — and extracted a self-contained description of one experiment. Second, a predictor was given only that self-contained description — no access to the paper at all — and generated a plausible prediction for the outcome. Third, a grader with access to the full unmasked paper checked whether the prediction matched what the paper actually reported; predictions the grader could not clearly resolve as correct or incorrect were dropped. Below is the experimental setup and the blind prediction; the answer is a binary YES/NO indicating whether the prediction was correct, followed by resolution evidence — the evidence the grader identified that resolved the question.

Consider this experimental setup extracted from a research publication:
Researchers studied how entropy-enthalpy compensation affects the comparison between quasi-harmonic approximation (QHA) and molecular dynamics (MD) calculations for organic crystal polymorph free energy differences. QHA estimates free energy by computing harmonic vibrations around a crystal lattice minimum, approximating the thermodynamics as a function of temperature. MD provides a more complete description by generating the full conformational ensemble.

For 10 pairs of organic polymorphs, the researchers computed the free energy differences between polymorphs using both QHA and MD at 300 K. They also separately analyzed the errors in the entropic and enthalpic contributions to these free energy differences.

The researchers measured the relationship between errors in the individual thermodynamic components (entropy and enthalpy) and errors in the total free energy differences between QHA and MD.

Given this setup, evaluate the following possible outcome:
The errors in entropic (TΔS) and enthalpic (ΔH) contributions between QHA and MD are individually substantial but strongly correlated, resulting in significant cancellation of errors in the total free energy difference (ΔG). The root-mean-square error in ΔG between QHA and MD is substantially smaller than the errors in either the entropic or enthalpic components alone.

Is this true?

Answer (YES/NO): YES